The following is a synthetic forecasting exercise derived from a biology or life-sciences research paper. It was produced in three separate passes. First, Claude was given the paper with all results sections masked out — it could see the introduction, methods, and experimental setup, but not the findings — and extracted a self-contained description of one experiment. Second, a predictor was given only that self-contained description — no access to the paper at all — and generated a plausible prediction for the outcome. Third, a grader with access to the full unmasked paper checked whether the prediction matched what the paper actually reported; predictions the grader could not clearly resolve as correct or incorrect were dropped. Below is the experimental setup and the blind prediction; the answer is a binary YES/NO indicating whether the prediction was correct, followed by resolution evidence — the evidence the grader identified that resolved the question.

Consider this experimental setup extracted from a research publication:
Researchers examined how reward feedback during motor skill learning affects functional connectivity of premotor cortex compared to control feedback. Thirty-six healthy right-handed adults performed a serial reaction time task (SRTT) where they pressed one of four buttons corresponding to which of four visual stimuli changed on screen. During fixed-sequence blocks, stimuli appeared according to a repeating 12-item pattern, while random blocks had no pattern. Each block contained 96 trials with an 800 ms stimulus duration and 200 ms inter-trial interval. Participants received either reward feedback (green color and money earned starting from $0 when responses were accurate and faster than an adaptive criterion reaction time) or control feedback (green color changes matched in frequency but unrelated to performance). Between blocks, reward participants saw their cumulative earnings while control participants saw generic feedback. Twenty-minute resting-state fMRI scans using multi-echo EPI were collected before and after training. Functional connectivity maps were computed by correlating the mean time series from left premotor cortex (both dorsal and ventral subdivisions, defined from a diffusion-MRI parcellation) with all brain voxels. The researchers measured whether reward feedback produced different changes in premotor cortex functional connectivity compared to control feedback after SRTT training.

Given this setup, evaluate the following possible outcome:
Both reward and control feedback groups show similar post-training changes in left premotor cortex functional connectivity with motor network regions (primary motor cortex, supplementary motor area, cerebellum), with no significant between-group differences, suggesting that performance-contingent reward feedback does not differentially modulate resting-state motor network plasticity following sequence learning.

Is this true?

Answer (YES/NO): NO